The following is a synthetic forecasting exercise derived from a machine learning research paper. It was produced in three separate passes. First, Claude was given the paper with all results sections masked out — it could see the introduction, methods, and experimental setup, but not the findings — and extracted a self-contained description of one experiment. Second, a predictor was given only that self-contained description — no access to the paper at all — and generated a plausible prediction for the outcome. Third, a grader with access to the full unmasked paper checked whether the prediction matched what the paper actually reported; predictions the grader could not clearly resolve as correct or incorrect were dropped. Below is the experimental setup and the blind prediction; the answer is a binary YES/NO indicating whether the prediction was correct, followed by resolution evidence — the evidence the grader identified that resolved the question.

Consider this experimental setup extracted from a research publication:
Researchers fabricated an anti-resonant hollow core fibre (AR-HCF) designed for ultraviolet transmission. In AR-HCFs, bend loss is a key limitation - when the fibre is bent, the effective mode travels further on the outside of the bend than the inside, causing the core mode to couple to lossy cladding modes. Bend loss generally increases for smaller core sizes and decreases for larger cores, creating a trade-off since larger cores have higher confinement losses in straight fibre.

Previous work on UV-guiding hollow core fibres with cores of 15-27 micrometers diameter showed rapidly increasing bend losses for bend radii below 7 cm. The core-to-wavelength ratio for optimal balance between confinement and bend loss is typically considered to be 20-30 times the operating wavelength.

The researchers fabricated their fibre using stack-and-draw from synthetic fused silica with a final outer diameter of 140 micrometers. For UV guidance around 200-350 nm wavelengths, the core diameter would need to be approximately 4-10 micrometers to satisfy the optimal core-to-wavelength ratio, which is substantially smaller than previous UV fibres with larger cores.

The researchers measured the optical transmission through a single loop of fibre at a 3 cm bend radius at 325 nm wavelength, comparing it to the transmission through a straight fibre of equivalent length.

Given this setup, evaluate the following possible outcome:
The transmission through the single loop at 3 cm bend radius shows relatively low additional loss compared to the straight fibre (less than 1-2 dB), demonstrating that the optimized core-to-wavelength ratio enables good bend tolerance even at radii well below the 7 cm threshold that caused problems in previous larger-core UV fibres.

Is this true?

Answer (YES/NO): YES